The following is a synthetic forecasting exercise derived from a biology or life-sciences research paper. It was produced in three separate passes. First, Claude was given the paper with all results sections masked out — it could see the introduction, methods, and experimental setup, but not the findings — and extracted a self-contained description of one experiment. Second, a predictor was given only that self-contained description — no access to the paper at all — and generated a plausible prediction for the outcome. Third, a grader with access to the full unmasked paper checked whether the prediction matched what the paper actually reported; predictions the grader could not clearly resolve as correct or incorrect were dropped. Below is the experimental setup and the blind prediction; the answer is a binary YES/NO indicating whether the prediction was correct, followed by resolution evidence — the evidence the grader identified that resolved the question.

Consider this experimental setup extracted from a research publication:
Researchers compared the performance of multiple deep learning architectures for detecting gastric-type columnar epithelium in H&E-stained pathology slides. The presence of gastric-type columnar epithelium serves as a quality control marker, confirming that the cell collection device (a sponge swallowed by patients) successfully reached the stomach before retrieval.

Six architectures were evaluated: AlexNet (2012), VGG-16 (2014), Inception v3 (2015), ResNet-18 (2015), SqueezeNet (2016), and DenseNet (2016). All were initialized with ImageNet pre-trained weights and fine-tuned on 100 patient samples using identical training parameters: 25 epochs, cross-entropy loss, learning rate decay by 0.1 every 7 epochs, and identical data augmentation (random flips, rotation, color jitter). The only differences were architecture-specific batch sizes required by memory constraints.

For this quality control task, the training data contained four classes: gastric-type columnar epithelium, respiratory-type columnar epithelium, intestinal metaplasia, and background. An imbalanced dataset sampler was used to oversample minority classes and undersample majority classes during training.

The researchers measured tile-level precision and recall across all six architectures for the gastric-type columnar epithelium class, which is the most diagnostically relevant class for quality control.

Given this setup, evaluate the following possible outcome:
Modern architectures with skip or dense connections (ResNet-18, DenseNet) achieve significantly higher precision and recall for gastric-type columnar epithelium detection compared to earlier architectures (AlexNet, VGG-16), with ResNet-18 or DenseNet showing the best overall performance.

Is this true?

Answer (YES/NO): NO